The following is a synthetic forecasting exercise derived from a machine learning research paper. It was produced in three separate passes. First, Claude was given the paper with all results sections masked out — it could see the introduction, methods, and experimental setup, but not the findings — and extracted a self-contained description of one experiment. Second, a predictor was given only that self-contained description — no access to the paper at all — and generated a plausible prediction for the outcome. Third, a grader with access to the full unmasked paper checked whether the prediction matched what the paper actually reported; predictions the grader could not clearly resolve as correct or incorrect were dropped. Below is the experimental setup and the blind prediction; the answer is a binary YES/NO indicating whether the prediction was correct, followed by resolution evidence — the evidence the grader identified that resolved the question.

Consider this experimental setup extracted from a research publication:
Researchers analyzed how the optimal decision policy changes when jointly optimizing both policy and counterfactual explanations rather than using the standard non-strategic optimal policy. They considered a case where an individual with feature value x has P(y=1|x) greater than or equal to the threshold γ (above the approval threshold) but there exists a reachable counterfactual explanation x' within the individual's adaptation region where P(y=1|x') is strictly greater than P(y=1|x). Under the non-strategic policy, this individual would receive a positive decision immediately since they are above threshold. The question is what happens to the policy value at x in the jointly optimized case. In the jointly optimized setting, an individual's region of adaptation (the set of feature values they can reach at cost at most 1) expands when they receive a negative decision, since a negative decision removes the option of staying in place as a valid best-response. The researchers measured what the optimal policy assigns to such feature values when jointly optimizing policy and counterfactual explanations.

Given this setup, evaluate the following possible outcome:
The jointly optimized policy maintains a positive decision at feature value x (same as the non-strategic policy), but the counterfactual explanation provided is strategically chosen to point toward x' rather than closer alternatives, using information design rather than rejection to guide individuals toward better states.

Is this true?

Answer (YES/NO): NO